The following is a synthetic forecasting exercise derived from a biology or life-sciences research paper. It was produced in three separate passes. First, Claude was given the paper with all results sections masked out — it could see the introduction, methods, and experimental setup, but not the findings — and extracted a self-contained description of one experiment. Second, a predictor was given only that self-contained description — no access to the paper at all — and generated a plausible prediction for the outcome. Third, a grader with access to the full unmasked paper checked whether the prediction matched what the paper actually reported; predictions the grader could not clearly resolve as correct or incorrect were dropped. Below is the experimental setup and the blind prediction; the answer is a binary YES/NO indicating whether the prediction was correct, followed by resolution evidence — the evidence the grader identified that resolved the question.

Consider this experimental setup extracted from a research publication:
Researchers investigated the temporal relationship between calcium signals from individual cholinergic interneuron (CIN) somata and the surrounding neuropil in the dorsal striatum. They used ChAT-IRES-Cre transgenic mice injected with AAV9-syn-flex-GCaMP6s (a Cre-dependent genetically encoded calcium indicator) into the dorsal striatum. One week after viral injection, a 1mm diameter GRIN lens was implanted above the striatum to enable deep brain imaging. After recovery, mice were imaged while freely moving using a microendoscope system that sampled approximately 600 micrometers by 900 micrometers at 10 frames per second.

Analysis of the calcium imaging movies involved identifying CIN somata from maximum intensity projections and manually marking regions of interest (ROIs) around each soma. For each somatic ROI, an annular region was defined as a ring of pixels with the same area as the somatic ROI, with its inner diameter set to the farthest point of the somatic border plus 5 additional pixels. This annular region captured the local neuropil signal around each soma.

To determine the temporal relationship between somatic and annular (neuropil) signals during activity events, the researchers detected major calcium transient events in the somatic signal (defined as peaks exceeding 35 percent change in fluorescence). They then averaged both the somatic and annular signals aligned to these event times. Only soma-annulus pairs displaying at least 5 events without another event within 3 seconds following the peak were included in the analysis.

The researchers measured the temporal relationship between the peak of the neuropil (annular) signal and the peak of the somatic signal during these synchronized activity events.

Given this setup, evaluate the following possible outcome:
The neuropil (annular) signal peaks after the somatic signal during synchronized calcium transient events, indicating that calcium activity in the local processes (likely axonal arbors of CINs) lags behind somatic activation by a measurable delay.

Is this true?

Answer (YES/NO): NO